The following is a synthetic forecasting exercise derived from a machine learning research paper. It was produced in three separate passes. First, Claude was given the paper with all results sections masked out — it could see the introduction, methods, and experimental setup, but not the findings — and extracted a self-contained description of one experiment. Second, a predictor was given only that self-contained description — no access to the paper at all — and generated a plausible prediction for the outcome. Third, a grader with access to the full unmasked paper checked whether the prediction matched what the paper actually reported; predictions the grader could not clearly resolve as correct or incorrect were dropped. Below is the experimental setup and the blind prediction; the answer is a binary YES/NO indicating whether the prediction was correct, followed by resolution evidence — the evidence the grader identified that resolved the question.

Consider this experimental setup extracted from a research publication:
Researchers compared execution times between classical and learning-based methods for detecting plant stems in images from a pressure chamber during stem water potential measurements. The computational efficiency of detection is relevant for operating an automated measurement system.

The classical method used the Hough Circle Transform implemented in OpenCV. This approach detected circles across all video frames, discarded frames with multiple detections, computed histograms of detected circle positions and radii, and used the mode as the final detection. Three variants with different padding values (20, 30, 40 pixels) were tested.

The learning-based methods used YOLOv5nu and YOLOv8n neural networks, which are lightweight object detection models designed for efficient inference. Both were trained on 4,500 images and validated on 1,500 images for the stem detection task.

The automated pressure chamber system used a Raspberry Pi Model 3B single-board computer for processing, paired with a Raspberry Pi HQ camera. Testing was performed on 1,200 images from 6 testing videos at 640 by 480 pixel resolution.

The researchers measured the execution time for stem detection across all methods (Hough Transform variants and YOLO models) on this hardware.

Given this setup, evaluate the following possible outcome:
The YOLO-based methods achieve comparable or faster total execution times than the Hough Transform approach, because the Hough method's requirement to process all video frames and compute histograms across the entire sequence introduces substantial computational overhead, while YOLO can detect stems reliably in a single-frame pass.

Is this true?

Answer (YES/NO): NO